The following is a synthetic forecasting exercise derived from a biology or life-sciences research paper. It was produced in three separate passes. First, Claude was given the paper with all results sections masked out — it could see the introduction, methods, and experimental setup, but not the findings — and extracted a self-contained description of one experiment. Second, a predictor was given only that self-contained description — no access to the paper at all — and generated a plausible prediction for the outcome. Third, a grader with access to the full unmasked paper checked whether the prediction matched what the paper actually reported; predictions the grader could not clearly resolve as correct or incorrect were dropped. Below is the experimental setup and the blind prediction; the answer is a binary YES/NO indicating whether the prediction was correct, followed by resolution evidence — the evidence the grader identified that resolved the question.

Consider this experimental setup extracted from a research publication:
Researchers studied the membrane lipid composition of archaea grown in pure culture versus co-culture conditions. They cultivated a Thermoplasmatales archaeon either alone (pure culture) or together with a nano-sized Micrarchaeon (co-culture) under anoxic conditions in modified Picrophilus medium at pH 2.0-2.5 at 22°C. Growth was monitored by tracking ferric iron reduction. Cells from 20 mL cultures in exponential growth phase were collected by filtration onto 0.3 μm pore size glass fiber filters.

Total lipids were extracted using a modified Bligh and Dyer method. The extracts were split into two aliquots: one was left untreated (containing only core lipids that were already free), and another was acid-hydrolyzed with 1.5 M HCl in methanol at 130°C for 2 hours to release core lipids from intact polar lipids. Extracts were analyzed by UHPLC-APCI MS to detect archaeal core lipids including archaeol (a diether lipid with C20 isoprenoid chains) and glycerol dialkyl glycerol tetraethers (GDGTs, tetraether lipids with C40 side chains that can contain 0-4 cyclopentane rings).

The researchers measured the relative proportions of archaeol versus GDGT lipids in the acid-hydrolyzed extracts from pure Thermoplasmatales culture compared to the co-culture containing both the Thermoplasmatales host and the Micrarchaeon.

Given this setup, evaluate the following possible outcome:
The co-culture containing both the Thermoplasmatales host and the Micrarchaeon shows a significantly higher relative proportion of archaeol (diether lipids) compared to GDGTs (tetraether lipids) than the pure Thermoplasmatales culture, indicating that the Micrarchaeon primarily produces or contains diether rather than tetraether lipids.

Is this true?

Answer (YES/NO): NO